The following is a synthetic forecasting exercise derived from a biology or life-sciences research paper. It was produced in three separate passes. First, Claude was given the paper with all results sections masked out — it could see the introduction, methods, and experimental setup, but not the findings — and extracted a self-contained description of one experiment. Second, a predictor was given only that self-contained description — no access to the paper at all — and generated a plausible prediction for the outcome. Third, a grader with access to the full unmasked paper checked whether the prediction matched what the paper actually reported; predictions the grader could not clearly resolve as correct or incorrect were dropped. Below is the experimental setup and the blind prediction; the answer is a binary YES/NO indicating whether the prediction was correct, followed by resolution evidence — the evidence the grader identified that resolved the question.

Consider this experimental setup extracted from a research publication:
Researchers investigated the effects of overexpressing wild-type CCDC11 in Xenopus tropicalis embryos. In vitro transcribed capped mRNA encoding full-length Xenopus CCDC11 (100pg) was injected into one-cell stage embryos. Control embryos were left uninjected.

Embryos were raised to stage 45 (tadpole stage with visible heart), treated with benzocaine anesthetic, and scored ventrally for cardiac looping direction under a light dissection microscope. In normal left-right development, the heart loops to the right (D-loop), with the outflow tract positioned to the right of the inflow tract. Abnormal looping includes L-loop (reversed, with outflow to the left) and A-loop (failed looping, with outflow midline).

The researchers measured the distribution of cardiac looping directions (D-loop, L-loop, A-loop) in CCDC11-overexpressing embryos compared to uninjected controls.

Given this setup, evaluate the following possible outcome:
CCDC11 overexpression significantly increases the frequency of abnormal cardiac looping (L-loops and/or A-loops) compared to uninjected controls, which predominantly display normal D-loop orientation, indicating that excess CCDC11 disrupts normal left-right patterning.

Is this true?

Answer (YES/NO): YES